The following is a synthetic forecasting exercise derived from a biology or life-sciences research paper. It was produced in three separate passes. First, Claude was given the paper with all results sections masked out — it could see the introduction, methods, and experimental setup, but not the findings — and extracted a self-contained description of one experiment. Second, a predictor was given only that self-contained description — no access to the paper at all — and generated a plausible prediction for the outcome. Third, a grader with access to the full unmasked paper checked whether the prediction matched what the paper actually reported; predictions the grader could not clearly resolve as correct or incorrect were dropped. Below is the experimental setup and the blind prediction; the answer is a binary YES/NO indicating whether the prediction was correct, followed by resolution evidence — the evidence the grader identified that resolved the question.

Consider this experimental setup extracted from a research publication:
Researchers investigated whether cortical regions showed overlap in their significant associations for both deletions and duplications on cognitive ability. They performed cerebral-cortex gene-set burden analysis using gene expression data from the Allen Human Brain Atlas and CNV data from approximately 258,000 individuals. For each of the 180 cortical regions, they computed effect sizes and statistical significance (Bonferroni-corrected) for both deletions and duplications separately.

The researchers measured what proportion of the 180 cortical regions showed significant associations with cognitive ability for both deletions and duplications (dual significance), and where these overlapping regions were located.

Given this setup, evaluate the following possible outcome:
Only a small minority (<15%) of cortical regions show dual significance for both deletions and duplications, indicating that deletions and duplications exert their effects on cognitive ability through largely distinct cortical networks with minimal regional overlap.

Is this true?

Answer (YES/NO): NO